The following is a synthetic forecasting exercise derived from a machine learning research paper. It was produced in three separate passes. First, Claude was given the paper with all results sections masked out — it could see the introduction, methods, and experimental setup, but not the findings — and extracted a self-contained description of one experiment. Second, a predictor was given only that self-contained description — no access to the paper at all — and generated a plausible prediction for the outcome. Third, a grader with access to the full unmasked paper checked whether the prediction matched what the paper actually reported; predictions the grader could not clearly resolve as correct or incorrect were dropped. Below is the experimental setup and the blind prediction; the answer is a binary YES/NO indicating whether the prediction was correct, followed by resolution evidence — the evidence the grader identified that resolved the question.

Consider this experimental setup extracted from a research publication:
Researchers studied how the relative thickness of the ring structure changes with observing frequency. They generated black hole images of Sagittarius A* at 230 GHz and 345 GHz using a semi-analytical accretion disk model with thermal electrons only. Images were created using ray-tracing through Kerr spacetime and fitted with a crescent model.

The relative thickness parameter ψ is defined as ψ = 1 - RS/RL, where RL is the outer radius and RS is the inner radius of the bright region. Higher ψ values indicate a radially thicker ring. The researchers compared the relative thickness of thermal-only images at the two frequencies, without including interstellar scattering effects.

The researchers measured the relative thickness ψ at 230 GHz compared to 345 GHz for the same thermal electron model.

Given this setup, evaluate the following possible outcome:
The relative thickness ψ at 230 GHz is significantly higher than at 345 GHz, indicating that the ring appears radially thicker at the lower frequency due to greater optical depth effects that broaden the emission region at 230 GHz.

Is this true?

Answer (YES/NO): YES